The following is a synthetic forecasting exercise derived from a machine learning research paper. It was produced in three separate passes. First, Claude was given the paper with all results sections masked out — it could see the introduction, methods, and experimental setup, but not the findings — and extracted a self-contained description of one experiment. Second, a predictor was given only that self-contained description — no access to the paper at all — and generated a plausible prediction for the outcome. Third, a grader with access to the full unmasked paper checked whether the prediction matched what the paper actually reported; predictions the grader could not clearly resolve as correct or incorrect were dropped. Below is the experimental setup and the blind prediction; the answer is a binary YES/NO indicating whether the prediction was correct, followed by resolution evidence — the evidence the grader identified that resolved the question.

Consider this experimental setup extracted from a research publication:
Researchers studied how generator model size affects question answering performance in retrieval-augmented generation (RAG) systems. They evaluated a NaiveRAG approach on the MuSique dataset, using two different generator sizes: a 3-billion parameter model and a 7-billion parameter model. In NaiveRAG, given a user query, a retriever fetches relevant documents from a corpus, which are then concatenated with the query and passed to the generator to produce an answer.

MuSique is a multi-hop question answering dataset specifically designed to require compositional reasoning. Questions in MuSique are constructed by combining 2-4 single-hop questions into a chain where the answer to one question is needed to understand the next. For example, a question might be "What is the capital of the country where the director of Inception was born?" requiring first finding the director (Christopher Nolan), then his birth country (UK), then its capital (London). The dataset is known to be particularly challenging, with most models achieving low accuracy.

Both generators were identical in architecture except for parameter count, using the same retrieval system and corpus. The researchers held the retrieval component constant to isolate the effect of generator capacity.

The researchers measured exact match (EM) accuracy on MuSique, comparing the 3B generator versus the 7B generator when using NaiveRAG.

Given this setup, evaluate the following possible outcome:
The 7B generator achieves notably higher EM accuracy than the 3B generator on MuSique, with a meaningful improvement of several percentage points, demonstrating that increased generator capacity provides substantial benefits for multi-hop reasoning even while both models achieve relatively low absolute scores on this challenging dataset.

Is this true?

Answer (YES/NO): NO